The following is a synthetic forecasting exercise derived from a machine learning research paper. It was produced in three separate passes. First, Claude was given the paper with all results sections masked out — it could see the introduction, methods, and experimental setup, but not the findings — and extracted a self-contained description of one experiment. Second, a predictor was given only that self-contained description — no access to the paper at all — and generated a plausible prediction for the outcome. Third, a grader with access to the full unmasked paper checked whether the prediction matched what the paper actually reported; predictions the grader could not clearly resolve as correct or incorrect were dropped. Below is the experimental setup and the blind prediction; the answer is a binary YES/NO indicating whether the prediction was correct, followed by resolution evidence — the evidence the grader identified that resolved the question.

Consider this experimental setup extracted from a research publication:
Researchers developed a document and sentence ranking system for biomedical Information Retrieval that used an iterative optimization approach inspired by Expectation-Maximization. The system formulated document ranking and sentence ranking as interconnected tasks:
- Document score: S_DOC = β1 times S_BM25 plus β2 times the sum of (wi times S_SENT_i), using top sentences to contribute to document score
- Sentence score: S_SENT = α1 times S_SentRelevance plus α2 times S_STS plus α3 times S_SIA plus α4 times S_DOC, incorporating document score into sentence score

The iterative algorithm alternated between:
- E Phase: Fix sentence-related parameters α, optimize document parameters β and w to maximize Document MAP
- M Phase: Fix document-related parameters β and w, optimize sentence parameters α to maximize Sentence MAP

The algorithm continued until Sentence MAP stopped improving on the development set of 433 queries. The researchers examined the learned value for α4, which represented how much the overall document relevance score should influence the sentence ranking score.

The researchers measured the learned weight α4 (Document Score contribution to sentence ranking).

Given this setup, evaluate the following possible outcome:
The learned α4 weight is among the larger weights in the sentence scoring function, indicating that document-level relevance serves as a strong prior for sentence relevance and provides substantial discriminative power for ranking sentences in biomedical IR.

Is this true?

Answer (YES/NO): YES